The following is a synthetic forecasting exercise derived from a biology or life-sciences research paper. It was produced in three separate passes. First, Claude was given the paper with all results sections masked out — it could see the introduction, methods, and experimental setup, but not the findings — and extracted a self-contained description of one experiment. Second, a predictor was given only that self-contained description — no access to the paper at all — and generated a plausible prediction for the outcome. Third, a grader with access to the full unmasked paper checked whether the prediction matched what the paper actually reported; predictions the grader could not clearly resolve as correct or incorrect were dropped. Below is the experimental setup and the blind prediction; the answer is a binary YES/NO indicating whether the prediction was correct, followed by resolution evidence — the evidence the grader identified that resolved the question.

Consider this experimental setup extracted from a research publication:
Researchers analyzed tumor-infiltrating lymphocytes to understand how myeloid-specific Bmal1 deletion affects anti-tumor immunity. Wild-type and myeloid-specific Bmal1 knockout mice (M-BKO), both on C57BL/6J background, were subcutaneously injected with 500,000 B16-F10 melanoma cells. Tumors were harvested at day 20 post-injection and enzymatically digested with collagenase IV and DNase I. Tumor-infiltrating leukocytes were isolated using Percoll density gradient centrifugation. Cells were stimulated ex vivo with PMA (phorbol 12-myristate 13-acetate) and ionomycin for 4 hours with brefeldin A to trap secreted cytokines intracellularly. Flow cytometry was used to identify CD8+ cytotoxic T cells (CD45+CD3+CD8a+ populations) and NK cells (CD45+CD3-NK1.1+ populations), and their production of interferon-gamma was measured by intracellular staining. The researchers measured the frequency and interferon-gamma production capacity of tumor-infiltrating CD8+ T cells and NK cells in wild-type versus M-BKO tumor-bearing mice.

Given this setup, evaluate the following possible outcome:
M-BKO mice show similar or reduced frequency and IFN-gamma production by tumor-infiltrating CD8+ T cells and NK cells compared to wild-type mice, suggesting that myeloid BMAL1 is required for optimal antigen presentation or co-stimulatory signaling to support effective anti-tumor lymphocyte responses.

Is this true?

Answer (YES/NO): YES